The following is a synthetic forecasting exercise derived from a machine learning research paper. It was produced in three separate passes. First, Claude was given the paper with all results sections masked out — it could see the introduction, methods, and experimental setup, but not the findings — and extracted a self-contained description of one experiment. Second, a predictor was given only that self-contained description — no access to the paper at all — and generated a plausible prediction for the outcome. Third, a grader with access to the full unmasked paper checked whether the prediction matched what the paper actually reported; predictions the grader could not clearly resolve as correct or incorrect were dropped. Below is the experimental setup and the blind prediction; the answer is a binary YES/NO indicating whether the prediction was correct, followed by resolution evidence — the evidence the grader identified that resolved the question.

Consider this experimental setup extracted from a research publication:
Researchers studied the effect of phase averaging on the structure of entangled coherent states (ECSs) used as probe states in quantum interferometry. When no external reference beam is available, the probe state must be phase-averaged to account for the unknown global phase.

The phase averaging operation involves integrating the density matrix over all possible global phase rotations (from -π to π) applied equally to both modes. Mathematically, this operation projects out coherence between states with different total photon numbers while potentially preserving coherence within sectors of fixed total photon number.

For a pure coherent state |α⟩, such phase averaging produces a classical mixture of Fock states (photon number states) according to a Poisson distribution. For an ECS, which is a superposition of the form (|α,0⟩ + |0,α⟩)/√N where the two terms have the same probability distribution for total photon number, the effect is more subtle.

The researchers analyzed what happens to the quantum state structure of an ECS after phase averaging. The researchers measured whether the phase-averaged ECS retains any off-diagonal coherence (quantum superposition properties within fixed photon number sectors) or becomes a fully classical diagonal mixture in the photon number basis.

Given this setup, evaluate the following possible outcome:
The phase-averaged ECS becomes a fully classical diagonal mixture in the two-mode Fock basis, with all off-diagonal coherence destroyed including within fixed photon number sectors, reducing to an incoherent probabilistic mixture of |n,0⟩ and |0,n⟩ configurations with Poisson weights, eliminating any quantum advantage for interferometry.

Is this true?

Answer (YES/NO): NO